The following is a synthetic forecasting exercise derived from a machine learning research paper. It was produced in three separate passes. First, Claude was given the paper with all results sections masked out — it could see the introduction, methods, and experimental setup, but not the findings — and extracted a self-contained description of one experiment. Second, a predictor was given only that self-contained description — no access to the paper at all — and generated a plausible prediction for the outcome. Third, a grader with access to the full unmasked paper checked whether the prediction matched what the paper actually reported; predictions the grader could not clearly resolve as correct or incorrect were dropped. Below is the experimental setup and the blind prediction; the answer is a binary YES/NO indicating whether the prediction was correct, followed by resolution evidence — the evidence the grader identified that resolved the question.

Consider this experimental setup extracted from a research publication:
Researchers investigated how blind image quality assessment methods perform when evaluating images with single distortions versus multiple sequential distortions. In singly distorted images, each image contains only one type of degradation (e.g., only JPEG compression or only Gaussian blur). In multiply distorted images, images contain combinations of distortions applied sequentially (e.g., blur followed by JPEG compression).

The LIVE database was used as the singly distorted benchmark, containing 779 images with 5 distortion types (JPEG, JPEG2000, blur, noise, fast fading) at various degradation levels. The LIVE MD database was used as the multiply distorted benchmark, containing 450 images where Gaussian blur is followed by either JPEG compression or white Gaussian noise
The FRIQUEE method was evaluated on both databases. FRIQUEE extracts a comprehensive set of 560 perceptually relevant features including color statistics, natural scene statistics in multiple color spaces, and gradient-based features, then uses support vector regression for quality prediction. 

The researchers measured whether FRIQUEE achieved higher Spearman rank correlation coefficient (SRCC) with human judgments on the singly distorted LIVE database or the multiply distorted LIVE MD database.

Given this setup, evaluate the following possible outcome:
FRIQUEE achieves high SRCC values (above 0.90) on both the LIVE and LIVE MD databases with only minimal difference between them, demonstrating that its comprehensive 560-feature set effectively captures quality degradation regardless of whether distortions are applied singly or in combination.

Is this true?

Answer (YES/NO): YES